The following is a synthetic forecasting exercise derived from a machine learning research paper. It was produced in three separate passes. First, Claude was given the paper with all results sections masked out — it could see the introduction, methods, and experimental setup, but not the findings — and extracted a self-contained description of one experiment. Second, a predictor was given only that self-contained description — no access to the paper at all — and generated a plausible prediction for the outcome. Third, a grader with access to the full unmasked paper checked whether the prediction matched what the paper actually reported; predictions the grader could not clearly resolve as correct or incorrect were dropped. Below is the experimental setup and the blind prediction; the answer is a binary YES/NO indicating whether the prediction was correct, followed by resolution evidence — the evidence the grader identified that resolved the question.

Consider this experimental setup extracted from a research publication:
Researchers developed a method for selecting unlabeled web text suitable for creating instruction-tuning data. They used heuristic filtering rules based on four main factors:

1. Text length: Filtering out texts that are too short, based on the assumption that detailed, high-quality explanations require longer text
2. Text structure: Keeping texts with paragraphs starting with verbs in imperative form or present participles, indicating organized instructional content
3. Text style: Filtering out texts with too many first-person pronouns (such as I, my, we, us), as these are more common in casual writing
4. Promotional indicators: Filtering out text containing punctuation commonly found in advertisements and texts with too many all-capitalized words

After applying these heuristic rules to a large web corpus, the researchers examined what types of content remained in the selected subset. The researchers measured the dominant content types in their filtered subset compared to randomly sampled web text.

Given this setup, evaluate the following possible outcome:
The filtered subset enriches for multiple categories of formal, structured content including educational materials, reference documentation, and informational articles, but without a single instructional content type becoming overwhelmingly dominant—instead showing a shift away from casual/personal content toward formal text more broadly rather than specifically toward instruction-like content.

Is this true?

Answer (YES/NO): NO